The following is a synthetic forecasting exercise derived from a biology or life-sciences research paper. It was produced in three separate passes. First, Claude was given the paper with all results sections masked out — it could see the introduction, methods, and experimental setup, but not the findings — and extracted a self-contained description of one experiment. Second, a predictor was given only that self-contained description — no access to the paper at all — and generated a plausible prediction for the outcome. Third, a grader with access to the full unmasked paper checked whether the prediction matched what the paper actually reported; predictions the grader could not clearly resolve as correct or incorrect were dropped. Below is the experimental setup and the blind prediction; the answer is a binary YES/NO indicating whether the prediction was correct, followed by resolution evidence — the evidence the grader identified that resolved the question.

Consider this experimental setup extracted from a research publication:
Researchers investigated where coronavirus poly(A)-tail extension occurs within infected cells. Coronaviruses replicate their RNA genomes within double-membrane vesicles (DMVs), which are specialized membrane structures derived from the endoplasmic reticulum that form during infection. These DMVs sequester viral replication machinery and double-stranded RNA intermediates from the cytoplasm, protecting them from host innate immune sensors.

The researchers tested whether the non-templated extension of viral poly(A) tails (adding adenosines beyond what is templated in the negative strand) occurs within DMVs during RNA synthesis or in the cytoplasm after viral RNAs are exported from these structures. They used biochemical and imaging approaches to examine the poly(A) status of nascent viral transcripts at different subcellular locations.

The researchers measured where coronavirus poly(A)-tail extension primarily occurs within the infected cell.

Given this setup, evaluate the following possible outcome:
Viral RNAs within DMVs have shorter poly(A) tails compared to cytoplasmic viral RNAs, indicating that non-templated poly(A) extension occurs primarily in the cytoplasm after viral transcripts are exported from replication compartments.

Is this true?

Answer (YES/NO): NO